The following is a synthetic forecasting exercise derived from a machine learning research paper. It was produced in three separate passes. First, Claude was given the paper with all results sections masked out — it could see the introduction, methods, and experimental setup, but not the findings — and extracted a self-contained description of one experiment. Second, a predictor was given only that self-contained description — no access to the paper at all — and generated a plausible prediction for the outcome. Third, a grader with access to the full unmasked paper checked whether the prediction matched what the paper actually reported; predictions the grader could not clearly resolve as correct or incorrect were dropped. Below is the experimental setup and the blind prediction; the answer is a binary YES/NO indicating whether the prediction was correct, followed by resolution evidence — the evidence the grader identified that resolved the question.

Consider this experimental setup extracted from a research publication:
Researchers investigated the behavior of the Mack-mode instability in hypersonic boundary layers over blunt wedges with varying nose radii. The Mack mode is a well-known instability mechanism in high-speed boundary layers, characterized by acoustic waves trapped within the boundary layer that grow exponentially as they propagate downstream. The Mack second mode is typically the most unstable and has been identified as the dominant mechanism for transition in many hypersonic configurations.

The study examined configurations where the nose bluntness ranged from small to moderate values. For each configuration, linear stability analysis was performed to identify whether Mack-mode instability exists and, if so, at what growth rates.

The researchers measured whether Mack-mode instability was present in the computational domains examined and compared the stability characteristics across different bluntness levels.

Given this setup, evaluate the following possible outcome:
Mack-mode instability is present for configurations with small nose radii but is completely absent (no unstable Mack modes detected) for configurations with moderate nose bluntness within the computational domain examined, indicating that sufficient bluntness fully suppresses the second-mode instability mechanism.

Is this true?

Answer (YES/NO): NO